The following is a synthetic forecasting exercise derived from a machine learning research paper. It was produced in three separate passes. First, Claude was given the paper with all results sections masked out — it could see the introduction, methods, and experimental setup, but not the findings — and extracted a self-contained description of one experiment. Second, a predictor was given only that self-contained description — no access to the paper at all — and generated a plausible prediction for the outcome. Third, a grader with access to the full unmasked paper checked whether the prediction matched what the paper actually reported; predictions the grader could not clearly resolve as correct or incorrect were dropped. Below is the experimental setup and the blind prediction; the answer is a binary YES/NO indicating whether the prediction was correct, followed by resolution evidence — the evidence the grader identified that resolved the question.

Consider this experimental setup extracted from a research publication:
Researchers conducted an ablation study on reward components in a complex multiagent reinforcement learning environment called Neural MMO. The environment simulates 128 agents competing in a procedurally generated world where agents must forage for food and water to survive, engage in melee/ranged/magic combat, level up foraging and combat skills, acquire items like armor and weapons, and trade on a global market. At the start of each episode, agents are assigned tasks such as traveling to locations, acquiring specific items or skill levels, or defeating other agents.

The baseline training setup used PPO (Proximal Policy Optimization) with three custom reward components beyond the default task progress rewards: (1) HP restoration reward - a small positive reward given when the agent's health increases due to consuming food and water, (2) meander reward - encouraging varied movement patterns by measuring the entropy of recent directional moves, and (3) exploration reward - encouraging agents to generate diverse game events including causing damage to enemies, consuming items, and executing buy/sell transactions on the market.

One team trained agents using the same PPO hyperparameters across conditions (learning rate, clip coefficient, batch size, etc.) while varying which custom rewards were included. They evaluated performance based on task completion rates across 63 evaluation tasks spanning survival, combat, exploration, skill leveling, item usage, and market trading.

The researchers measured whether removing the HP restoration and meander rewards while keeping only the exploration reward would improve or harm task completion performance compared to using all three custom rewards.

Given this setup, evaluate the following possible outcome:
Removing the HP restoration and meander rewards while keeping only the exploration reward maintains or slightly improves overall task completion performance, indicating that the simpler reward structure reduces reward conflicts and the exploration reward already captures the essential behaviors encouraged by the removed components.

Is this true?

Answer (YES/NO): NO